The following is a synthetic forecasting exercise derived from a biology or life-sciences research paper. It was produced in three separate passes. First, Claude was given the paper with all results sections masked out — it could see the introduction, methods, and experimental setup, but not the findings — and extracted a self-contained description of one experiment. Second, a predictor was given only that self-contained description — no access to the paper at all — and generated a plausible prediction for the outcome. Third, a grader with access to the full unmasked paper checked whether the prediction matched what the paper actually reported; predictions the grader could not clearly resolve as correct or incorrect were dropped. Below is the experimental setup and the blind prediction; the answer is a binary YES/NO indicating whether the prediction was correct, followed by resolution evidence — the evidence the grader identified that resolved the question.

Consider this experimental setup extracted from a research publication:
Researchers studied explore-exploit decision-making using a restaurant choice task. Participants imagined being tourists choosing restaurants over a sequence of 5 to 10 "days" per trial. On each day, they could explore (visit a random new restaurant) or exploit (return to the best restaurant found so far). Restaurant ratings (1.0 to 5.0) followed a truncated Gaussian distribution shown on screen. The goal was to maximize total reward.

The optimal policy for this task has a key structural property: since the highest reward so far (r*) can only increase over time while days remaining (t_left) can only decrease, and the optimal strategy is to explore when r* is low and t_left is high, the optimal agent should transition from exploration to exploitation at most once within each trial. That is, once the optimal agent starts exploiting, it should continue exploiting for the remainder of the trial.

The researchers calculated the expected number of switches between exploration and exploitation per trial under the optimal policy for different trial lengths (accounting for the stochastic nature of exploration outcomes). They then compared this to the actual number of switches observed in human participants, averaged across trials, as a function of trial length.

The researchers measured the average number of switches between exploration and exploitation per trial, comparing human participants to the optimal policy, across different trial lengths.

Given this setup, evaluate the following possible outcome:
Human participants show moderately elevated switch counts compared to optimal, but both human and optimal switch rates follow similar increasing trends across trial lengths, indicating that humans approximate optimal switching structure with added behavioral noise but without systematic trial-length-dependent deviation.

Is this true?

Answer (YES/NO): NO